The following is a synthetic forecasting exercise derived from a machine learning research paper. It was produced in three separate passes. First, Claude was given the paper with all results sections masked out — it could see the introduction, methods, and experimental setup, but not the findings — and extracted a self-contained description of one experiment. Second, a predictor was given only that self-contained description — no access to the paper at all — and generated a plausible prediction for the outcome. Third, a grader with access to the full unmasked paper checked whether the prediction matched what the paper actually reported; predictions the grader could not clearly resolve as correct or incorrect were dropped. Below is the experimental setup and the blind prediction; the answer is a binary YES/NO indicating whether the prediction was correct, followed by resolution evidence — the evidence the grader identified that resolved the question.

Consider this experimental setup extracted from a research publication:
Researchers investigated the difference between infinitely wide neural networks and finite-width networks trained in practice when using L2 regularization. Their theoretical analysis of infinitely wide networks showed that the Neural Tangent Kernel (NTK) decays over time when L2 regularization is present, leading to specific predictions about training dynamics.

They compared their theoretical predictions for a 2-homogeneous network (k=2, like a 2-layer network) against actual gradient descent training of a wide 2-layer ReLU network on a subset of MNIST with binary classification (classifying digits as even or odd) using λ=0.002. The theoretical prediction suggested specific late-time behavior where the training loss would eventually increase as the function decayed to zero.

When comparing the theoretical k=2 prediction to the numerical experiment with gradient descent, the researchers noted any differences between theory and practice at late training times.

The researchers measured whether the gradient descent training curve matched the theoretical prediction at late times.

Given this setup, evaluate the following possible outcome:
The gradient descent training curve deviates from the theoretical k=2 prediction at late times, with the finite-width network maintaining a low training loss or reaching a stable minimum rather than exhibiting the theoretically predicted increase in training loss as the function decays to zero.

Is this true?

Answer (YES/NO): YES